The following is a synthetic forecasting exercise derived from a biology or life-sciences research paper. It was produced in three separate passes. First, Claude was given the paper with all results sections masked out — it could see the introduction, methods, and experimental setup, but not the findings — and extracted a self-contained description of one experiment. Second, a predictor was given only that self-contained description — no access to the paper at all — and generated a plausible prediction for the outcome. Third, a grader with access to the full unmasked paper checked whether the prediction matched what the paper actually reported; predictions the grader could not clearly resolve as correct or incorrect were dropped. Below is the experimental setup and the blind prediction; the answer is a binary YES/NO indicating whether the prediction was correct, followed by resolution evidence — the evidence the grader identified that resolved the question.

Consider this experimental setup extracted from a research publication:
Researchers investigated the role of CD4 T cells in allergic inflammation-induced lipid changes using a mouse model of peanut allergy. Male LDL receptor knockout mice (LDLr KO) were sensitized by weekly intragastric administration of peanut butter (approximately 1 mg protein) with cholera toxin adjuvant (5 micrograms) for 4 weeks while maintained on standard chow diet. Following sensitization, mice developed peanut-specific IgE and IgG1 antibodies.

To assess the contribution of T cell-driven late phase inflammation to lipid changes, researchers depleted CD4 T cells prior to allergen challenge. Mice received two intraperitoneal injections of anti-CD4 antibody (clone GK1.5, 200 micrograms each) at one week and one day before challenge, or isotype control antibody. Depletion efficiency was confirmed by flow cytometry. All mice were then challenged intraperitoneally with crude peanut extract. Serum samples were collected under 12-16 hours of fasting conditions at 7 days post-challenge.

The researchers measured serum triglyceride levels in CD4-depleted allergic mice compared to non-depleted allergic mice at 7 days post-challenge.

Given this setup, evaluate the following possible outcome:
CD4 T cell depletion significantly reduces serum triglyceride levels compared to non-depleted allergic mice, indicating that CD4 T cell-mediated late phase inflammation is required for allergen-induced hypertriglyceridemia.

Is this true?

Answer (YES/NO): NO